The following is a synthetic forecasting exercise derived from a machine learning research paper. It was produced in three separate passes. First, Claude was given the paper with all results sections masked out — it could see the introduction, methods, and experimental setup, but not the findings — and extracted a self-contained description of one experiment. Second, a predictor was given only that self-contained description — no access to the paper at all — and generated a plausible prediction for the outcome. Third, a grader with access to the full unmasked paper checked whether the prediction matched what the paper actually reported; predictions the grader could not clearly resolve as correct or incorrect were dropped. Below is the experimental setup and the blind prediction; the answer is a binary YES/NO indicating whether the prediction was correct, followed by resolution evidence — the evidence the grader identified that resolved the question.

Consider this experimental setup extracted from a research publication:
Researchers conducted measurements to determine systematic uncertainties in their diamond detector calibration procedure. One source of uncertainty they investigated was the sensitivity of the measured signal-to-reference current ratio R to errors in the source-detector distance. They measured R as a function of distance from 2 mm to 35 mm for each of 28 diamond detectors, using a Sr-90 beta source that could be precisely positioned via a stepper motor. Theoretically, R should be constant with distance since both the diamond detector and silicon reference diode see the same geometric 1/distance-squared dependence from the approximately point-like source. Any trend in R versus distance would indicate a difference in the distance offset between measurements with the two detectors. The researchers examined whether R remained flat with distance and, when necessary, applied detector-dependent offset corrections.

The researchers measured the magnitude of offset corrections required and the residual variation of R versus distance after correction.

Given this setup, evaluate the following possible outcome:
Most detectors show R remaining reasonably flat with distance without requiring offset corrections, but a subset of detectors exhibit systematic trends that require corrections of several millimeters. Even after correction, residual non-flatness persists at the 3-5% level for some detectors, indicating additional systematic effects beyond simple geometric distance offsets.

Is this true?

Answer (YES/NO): NO